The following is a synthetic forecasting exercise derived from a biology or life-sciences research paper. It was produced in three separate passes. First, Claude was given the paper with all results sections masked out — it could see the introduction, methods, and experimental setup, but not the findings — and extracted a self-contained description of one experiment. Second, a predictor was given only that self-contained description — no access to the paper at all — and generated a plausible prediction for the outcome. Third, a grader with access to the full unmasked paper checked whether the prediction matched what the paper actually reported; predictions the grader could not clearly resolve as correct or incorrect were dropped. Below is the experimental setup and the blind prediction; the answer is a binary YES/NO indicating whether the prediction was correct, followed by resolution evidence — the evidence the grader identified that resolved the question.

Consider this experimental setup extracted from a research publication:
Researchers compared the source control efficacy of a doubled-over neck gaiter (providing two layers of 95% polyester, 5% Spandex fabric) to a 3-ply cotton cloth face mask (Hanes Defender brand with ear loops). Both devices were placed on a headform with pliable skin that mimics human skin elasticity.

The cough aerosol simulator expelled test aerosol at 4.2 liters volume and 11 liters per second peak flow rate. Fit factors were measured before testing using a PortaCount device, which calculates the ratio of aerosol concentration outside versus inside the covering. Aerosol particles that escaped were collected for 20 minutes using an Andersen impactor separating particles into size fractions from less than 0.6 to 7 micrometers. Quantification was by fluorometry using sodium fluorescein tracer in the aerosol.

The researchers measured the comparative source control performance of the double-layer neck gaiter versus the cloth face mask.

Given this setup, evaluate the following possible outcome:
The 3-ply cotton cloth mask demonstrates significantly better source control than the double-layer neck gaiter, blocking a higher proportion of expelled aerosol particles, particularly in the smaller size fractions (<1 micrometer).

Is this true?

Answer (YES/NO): NO